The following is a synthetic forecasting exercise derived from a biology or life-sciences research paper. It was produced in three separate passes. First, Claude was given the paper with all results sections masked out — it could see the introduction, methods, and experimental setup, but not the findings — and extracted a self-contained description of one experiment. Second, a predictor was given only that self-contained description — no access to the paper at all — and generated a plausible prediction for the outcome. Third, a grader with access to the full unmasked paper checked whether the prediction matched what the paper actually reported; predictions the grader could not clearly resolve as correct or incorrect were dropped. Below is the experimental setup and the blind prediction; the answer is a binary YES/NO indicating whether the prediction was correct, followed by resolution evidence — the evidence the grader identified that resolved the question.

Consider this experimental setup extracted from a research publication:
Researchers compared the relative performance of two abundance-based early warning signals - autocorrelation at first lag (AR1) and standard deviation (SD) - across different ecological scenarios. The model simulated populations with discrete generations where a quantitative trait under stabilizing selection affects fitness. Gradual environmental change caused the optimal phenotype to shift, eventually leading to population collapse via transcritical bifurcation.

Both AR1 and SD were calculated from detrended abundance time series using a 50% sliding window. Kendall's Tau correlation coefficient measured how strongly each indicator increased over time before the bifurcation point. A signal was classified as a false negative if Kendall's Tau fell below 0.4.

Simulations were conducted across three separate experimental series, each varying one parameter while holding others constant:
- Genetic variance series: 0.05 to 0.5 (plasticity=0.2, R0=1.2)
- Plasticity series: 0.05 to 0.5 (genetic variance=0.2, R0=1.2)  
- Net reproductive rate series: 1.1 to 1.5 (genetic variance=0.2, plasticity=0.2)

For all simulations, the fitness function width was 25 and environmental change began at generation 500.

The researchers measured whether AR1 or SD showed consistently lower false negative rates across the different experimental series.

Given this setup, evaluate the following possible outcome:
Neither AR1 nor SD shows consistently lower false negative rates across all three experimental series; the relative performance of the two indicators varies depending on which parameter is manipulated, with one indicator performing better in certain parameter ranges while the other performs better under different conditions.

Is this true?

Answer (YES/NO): NO